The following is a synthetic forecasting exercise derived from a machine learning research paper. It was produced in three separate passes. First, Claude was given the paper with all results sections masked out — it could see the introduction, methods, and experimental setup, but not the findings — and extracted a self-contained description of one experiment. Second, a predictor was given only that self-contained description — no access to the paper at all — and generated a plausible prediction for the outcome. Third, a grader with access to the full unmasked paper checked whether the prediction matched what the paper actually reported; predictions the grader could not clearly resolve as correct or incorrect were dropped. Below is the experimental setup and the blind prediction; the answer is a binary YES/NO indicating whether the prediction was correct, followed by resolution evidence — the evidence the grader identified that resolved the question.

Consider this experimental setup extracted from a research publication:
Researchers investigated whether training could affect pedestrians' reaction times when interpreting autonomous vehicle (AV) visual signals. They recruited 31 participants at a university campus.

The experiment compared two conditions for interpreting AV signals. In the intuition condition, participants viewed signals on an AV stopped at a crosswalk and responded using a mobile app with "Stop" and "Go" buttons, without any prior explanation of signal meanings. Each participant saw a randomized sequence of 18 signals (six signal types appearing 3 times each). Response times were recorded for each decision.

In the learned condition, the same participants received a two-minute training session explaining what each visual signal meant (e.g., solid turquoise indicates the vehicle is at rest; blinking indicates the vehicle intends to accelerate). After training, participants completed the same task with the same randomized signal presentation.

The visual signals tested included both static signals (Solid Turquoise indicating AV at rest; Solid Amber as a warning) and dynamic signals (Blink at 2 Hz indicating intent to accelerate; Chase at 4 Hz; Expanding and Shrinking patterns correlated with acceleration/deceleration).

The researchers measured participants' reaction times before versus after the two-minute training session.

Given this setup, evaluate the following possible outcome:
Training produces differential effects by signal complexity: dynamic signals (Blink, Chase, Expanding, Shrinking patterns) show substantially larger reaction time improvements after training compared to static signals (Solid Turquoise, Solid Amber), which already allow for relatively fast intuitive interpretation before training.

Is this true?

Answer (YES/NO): NO